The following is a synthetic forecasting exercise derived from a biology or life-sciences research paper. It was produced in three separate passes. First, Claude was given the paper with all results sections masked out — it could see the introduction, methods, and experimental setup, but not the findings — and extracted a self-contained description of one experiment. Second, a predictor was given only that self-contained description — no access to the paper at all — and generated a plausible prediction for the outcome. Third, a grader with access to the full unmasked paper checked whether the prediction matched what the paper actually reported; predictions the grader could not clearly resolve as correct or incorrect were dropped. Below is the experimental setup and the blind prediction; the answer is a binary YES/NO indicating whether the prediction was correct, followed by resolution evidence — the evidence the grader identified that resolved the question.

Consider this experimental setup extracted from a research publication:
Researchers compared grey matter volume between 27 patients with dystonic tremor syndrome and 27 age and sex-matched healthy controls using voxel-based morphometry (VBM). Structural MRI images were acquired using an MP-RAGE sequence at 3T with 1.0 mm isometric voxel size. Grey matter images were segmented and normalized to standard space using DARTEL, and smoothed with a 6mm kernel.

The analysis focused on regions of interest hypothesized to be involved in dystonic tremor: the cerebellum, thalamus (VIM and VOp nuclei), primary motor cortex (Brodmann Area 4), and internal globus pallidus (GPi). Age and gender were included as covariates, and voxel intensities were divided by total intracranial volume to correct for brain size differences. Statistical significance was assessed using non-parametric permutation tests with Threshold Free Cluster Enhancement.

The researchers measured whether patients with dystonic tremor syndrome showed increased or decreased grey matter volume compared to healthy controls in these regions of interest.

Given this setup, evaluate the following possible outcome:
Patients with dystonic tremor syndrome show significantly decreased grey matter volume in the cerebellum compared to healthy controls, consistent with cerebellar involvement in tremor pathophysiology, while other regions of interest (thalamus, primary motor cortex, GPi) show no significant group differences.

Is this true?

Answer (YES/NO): NO